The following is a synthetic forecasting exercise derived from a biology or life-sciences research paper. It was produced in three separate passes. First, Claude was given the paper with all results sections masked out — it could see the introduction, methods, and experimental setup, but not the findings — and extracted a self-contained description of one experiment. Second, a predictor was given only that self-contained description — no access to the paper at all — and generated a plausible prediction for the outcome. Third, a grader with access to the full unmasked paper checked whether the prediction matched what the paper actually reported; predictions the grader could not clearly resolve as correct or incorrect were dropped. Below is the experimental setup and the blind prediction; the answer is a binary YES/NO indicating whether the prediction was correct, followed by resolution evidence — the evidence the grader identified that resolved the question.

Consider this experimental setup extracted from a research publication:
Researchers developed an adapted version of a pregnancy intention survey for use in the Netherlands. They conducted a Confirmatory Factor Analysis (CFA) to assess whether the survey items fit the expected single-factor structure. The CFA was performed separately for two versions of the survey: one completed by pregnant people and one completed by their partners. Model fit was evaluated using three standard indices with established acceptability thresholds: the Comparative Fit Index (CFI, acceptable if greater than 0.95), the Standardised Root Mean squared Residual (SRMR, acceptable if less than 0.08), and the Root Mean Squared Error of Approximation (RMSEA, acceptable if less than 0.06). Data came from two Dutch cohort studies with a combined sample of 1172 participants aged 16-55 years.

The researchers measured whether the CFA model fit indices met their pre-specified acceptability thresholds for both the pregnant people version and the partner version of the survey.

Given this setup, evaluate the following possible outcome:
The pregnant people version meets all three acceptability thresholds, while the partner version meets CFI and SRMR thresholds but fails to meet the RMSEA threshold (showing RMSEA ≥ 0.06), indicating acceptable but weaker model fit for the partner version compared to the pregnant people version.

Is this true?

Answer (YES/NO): NO